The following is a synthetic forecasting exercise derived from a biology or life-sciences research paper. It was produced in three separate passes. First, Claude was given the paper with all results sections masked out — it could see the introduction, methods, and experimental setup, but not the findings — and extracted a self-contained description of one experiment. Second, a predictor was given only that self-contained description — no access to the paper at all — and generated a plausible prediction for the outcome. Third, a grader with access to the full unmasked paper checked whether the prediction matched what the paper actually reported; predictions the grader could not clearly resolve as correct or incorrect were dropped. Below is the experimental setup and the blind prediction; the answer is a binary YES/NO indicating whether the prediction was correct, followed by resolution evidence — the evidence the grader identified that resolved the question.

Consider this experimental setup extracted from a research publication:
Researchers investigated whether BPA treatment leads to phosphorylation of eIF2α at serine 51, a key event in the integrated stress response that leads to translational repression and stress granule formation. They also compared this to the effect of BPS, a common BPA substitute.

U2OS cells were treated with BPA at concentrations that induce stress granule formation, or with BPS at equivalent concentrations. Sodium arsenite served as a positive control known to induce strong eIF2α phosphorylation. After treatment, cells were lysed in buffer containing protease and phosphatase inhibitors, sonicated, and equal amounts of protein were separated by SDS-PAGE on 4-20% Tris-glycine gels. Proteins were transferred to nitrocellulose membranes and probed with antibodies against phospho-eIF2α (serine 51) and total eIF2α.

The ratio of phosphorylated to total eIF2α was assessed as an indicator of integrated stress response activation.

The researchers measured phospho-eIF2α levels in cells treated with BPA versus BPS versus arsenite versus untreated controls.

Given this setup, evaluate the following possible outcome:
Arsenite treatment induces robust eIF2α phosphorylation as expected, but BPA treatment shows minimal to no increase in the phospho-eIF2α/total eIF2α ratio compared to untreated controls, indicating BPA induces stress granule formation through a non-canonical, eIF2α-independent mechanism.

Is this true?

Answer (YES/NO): NO